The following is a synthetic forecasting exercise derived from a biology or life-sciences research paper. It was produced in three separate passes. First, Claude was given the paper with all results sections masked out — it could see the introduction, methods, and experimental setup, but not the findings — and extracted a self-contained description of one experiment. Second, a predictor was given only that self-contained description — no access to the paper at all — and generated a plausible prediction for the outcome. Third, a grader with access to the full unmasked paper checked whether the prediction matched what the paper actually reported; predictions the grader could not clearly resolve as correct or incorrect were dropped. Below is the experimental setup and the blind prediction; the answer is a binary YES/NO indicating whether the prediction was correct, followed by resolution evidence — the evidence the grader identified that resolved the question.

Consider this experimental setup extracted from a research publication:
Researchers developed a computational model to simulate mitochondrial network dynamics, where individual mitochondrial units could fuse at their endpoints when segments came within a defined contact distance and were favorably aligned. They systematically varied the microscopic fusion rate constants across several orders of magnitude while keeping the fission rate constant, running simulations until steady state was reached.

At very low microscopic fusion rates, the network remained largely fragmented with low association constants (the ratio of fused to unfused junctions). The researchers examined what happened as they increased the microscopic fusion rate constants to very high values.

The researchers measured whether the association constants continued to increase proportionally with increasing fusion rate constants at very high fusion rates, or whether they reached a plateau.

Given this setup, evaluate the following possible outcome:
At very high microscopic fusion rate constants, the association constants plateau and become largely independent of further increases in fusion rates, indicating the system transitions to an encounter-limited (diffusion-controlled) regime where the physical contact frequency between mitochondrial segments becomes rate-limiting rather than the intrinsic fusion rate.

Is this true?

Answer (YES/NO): YES